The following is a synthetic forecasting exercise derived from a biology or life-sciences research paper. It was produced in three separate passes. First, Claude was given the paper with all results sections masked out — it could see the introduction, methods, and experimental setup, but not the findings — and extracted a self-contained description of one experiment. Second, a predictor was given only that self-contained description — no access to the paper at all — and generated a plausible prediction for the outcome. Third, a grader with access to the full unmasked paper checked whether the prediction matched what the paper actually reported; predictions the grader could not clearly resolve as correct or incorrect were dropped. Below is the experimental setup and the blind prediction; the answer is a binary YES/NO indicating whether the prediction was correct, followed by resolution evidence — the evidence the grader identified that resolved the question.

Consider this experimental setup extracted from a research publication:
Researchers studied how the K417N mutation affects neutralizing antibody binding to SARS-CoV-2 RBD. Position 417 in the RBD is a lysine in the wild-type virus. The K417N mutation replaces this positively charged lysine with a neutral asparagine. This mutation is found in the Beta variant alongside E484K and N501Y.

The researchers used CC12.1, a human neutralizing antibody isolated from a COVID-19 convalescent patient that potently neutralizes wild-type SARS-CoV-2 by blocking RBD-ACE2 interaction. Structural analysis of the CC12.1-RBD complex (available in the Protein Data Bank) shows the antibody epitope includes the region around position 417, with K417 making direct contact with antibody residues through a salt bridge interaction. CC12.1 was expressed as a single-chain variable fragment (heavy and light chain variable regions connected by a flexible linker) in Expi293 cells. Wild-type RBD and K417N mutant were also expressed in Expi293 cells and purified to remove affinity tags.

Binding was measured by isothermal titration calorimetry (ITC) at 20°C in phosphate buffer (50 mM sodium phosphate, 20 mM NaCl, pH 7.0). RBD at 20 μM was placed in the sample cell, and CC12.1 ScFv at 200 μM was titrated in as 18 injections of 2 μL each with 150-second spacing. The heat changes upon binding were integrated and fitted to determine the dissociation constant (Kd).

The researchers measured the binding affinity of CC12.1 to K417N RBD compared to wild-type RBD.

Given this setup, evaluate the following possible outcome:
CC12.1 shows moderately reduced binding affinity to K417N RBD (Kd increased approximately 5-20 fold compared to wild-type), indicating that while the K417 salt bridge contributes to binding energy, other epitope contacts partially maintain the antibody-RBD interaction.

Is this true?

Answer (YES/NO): NO